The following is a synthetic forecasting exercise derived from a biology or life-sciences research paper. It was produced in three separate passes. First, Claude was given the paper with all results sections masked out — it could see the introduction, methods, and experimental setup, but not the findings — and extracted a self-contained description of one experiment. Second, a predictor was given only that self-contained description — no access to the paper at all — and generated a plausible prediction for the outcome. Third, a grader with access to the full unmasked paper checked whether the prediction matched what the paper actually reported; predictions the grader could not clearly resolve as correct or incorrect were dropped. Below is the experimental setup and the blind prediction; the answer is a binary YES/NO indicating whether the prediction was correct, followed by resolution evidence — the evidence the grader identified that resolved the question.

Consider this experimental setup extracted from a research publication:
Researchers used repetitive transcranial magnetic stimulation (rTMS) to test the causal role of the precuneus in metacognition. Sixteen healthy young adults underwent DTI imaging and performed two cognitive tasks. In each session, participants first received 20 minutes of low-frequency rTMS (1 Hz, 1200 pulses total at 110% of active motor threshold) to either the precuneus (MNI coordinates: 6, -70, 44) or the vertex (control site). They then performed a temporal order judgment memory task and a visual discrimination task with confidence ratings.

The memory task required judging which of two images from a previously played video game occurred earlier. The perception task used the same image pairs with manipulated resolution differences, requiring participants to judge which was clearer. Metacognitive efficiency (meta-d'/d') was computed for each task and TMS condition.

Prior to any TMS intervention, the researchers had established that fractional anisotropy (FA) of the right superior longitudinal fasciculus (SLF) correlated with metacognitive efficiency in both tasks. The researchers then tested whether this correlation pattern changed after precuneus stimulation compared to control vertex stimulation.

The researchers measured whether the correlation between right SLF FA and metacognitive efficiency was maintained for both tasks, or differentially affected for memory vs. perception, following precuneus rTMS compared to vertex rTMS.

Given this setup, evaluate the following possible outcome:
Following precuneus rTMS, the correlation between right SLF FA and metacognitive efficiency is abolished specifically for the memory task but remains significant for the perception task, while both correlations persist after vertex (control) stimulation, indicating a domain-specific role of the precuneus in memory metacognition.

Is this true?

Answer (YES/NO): YES